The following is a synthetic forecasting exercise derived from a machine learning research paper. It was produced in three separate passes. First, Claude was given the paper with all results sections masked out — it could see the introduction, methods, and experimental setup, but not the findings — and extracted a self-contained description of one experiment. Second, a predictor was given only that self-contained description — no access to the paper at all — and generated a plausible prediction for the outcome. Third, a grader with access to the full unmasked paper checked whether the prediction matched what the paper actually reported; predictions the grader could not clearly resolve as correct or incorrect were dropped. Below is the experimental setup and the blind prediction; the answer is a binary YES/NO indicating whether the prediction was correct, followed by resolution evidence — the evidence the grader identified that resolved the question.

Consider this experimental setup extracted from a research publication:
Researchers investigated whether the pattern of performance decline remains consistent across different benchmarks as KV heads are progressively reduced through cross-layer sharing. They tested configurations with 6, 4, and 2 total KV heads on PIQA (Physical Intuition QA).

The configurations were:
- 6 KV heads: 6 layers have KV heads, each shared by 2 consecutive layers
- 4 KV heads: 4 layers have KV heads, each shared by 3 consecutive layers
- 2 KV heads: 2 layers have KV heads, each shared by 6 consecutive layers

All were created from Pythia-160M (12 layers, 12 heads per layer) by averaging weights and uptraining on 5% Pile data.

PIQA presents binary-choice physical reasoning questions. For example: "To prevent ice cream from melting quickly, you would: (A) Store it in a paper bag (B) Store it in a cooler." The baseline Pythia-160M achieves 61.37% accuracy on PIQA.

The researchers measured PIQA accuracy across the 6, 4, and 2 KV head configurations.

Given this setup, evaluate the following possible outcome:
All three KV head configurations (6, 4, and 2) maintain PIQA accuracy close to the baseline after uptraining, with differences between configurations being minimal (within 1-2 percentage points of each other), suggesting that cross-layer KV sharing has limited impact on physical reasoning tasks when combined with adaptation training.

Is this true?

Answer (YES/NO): NO